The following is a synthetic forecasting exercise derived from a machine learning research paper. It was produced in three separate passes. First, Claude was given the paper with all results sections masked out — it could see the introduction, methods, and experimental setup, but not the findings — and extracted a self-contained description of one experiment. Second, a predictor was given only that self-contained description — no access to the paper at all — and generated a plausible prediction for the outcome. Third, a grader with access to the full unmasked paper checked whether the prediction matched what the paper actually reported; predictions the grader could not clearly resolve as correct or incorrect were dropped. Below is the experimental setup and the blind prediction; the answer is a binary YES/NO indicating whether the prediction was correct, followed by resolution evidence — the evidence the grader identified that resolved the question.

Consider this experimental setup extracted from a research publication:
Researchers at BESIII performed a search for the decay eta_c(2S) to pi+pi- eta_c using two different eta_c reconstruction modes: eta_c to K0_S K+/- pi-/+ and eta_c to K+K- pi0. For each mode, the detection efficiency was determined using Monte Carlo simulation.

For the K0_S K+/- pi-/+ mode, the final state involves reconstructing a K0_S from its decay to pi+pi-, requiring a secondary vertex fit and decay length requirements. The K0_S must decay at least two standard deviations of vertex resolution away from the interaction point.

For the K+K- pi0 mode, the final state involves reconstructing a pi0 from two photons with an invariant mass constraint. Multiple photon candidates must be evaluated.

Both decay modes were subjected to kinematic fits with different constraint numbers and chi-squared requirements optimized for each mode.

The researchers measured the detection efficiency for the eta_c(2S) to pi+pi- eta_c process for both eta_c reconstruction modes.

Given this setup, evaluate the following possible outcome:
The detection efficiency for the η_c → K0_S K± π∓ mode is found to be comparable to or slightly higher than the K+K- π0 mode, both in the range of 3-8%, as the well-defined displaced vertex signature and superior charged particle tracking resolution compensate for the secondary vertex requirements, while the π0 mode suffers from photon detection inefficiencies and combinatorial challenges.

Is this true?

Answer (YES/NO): NO